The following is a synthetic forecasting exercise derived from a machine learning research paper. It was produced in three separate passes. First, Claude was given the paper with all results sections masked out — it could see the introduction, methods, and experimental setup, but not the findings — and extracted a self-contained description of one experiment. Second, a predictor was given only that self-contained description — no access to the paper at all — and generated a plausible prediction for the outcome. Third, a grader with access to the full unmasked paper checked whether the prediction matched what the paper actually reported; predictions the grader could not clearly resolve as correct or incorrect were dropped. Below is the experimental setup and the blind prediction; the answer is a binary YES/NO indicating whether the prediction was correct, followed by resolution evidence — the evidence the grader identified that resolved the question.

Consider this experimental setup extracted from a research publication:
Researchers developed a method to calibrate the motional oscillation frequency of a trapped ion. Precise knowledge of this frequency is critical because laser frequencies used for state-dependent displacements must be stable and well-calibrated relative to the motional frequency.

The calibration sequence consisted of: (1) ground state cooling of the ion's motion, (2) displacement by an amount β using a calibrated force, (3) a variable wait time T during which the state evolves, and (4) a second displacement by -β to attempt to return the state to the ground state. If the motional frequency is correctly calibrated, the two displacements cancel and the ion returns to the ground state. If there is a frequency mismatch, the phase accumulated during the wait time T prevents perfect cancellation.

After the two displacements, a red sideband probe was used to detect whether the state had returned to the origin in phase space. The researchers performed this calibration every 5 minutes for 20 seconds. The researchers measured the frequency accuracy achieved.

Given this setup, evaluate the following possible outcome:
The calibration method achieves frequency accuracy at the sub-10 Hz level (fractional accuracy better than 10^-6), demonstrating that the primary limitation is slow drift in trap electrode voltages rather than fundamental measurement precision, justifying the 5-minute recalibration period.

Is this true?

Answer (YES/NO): NO